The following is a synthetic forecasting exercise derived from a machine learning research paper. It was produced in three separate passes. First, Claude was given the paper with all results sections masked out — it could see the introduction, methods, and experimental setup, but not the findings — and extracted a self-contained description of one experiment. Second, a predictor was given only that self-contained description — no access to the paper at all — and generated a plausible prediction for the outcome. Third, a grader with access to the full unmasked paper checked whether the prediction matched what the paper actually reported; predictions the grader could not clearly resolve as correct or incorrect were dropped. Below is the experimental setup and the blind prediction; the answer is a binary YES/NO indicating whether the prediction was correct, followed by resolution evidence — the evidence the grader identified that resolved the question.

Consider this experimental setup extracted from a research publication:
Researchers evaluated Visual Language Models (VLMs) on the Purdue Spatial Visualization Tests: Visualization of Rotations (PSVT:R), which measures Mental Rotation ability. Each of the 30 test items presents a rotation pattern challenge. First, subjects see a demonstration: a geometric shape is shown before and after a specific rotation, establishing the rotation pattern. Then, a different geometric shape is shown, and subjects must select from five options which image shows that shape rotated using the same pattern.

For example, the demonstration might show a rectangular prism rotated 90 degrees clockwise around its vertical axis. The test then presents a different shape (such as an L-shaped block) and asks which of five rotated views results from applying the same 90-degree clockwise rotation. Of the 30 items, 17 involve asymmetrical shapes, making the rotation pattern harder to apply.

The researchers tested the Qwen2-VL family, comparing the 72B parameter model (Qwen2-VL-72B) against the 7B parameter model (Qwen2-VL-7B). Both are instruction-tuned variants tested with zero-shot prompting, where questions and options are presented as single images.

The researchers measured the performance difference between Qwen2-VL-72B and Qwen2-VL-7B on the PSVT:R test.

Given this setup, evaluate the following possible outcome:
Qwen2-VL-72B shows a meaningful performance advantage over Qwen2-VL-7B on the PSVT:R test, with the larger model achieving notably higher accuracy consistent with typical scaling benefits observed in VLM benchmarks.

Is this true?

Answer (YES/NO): NO